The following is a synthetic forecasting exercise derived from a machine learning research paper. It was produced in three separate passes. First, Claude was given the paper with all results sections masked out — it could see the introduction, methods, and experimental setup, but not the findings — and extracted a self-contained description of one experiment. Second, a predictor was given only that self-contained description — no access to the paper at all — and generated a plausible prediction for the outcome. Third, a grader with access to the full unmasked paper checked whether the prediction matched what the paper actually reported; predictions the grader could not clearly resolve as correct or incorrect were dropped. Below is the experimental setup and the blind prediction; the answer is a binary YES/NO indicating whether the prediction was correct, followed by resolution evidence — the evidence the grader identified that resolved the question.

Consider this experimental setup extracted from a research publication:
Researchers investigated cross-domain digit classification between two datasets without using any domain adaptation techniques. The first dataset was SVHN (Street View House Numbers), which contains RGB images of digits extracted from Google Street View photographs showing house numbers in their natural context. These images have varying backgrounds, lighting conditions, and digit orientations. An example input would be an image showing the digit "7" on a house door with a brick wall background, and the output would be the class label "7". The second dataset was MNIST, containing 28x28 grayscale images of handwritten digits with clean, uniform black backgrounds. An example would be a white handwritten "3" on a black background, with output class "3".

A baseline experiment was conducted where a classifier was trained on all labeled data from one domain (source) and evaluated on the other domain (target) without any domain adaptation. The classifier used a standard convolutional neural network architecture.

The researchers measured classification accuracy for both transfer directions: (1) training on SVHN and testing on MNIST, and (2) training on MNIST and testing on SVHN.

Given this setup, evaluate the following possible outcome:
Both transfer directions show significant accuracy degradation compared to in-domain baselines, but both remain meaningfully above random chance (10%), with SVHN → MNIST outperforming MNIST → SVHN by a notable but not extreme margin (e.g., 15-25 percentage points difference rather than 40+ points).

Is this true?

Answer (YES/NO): NO